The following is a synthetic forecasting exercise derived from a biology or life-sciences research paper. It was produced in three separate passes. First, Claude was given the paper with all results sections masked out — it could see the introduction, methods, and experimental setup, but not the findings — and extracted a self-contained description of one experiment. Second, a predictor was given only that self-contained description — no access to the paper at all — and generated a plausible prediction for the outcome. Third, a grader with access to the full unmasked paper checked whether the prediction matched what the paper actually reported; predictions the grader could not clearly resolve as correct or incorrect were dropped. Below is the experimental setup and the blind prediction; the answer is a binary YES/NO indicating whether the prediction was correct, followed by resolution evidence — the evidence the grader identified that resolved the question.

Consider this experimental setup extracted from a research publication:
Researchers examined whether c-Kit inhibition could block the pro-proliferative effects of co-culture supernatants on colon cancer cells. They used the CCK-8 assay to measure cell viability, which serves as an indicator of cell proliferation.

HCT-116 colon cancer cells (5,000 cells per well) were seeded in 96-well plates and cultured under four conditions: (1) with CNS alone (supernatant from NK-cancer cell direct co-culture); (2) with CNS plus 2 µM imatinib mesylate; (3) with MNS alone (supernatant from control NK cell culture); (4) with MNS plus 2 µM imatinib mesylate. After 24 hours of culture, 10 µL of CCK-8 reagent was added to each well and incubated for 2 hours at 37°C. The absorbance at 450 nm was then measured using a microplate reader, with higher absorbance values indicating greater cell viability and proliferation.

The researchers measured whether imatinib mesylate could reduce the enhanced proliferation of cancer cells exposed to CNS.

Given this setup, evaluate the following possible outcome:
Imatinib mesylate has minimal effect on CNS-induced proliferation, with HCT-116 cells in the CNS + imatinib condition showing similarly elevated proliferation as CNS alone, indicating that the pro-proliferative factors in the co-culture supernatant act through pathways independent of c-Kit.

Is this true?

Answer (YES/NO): NO